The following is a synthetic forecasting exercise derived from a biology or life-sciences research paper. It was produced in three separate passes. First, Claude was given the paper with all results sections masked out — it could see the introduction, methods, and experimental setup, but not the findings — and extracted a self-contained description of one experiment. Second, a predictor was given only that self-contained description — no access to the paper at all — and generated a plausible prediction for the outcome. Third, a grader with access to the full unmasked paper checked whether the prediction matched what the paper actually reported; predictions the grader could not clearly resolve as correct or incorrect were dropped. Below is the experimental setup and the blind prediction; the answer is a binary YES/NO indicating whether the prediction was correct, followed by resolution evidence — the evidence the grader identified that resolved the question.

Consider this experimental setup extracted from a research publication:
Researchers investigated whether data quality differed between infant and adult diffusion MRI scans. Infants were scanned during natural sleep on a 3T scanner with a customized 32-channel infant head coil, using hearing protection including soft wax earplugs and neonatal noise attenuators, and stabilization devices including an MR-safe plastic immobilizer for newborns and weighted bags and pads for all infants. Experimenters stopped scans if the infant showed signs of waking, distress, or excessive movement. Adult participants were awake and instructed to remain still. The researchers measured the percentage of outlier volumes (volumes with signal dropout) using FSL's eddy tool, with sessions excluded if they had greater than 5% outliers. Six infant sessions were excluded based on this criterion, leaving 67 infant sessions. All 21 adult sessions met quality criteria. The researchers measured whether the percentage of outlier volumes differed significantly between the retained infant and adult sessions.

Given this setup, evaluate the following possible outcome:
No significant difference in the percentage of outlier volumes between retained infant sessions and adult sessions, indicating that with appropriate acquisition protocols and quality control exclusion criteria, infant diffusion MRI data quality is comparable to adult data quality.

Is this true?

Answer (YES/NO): YES